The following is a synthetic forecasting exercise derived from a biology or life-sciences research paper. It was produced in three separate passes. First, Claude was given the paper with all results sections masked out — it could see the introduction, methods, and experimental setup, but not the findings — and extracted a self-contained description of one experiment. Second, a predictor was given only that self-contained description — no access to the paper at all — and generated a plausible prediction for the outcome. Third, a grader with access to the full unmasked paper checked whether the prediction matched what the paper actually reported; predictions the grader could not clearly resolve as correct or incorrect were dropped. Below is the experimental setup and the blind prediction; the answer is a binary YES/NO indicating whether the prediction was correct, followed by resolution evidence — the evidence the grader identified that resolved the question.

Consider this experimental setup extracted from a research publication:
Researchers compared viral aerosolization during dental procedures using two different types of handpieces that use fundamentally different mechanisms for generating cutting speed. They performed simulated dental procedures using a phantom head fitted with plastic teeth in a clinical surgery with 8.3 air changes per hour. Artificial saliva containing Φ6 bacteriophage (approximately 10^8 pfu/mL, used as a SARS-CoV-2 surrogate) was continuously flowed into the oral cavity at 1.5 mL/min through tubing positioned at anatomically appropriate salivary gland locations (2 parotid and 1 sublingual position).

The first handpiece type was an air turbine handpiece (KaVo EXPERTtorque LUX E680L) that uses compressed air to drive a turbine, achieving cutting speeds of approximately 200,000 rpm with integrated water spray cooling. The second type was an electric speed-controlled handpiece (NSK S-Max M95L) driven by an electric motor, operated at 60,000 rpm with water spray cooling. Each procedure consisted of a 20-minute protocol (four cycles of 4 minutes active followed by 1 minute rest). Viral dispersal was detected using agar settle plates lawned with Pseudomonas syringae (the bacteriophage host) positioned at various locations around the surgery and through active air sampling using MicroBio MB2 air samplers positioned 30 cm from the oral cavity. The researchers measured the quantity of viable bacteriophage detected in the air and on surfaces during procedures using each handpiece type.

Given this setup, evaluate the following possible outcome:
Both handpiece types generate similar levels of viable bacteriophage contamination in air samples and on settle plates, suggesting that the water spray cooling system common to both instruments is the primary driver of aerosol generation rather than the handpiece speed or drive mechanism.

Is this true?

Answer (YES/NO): NO